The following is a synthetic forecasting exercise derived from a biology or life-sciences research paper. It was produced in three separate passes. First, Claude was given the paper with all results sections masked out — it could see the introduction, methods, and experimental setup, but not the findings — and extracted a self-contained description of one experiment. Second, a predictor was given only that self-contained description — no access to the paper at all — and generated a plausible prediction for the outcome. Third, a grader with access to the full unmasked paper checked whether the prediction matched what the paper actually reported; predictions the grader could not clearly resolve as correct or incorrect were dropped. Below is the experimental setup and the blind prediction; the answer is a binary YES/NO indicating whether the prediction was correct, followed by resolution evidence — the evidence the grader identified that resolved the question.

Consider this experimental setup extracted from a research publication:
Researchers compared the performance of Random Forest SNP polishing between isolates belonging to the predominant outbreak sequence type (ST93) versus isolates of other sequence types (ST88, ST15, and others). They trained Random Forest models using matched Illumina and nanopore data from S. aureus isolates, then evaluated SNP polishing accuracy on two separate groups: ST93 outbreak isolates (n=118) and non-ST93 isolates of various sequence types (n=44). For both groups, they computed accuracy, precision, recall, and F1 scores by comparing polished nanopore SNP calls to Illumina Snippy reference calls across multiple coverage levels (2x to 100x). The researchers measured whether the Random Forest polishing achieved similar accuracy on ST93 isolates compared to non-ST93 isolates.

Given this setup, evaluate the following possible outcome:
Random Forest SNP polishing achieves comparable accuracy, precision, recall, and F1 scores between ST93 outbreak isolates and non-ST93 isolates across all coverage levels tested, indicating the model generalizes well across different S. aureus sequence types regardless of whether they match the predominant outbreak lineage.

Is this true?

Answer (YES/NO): NO